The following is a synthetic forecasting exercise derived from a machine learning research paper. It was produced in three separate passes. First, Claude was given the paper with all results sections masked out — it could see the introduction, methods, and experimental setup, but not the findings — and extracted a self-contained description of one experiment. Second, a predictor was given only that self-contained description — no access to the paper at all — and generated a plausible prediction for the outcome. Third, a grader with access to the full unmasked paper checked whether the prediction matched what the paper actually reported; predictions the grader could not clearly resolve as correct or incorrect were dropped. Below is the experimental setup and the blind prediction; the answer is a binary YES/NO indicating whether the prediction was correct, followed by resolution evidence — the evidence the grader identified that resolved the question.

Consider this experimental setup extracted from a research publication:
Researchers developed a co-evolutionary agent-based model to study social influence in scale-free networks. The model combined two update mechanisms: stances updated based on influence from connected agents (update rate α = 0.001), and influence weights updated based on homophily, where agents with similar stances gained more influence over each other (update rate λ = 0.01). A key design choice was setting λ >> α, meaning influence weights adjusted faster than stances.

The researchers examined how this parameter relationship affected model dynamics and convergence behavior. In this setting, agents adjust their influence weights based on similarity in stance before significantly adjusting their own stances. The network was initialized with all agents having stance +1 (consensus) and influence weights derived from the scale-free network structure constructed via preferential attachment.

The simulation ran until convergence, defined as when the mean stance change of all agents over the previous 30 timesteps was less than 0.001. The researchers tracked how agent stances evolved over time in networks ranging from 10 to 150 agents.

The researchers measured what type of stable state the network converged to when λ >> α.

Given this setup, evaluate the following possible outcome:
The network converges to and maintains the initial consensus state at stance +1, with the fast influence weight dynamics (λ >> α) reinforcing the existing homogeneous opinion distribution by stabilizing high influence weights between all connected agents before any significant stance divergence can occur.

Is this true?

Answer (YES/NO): NO